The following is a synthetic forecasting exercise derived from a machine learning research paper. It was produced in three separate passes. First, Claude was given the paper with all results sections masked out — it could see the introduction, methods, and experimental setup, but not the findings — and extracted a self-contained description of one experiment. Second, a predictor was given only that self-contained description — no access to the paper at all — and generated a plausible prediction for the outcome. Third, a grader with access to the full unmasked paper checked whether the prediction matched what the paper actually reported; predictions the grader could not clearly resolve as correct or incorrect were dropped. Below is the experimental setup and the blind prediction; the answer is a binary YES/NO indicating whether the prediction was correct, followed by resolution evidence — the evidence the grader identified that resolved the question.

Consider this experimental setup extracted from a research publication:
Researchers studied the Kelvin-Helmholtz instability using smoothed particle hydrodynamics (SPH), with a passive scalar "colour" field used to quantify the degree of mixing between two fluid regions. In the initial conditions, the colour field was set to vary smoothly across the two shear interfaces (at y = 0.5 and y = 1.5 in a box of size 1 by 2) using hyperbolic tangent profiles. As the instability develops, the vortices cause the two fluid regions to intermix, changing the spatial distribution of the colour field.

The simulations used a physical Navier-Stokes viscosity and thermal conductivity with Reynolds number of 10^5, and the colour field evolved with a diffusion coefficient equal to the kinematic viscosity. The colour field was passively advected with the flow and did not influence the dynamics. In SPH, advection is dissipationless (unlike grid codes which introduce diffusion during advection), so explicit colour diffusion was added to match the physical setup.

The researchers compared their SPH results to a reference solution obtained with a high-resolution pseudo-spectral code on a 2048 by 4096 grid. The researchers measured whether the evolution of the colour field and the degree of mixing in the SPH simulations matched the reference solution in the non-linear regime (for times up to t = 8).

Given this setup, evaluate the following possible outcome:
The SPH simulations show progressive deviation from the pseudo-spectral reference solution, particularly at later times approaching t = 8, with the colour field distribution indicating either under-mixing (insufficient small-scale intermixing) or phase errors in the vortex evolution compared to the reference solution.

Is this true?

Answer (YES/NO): NO